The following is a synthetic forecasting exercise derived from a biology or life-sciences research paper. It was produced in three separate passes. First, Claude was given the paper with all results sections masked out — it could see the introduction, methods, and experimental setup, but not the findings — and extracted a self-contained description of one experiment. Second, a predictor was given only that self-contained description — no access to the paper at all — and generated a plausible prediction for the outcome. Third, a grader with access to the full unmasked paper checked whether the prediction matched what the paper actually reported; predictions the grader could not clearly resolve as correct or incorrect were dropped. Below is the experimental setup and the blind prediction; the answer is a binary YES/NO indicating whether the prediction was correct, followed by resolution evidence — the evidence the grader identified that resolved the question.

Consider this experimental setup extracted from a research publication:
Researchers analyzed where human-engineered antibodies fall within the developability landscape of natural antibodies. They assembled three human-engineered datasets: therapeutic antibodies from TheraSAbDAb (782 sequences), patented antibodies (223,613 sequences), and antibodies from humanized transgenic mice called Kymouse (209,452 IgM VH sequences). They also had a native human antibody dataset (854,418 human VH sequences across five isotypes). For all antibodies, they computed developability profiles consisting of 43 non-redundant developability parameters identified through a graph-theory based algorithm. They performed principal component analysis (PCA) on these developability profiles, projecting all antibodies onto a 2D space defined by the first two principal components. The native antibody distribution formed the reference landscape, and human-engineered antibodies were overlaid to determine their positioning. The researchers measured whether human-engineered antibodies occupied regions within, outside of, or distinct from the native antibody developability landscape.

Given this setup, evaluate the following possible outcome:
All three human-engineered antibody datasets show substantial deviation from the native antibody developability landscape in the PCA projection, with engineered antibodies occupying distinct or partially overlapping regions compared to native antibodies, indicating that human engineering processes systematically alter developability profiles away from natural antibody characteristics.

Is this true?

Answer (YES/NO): NO